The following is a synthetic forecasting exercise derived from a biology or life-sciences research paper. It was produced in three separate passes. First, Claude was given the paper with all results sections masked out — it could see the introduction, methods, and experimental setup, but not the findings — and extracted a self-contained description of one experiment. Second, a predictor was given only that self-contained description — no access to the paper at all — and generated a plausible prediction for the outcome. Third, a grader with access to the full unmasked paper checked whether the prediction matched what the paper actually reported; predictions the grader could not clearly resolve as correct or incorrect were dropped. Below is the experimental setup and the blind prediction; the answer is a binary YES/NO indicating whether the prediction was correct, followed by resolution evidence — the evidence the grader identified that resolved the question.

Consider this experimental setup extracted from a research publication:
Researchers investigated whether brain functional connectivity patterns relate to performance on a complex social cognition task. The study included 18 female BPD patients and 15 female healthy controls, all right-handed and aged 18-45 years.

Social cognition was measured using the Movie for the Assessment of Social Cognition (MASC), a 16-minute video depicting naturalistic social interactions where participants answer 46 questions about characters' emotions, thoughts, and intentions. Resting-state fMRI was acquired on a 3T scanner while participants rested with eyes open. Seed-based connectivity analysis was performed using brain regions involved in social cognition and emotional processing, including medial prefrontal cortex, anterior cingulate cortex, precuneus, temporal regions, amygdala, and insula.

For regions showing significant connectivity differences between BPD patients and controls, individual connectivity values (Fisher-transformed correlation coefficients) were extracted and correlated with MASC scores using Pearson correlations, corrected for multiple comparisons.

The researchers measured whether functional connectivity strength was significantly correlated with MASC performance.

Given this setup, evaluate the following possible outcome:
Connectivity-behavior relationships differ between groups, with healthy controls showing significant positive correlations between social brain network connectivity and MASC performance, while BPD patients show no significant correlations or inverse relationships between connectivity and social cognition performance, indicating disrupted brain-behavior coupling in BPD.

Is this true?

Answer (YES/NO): NO